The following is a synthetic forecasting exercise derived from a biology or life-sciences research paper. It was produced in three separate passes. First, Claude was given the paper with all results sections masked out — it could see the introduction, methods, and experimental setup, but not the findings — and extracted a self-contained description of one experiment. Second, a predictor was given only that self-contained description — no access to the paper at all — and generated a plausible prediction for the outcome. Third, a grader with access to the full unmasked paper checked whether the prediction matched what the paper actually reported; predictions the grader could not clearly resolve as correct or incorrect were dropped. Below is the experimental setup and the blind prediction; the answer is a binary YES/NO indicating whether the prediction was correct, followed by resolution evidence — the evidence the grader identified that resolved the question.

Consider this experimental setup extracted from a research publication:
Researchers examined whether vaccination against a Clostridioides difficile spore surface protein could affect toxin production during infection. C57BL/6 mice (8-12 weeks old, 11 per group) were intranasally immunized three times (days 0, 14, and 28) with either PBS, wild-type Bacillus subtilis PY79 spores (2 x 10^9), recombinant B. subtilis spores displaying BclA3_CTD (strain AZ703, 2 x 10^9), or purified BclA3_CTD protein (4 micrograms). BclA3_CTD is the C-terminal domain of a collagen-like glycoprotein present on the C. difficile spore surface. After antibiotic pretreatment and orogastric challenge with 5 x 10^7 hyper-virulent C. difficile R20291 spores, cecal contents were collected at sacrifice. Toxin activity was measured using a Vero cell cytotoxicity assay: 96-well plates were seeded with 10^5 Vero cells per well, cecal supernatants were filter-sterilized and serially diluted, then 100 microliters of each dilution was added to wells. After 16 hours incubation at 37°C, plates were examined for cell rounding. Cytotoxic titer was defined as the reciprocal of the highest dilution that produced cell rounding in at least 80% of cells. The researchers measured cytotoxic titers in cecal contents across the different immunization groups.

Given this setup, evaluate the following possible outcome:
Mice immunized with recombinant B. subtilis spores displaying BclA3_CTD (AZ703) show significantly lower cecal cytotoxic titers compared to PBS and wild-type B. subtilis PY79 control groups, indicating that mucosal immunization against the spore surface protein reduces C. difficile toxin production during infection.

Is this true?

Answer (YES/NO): NO